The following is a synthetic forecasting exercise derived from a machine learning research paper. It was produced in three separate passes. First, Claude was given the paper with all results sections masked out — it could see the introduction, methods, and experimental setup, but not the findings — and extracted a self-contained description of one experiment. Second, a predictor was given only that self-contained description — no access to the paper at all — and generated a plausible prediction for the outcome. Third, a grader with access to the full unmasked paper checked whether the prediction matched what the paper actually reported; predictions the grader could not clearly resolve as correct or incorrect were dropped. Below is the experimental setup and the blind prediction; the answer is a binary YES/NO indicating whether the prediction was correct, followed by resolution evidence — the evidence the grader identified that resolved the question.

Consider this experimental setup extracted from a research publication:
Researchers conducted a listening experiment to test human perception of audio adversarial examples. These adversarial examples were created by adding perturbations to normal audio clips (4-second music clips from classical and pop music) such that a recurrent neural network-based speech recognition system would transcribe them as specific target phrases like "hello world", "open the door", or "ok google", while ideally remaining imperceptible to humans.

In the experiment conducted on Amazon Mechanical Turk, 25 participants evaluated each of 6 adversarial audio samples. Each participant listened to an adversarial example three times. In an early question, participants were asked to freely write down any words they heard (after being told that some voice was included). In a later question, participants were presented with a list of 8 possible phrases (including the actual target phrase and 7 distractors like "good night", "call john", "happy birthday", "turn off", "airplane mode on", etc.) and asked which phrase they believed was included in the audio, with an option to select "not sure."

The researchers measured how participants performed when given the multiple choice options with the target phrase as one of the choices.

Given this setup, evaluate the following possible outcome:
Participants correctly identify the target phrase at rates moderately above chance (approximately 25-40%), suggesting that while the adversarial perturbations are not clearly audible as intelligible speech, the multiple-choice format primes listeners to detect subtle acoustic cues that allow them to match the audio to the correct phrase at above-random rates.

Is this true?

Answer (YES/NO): NO